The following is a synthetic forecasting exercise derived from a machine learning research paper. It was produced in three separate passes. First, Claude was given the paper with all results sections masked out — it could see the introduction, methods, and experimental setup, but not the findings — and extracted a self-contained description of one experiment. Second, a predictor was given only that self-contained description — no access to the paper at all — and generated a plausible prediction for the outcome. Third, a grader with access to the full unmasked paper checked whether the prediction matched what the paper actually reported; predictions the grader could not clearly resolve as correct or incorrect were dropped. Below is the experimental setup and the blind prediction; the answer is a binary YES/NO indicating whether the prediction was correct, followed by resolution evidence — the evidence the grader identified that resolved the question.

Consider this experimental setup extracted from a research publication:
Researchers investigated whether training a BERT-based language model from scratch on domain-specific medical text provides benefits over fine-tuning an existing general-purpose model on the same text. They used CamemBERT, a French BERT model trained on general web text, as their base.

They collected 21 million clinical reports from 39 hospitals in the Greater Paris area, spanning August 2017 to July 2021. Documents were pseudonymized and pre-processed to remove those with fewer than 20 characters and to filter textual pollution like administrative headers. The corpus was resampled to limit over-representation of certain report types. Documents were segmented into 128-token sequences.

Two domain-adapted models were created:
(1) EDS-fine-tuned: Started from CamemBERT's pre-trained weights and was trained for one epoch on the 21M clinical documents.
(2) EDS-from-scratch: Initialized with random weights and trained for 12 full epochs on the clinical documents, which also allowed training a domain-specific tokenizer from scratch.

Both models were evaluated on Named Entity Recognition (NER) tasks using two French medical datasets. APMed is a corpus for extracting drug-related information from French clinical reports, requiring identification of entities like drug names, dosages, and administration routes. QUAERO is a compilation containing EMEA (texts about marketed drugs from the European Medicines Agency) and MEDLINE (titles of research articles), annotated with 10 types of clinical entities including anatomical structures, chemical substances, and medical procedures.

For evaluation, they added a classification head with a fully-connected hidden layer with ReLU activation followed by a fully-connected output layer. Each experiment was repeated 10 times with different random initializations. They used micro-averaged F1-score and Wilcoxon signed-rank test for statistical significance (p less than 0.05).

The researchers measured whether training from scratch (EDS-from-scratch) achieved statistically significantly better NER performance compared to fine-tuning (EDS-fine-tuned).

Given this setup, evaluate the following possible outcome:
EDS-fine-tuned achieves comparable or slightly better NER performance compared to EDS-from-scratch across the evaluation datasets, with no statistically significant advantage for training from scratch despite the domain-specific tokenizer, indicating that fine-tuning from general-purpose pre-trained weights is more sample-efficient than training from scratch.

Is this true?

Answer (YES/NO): YES